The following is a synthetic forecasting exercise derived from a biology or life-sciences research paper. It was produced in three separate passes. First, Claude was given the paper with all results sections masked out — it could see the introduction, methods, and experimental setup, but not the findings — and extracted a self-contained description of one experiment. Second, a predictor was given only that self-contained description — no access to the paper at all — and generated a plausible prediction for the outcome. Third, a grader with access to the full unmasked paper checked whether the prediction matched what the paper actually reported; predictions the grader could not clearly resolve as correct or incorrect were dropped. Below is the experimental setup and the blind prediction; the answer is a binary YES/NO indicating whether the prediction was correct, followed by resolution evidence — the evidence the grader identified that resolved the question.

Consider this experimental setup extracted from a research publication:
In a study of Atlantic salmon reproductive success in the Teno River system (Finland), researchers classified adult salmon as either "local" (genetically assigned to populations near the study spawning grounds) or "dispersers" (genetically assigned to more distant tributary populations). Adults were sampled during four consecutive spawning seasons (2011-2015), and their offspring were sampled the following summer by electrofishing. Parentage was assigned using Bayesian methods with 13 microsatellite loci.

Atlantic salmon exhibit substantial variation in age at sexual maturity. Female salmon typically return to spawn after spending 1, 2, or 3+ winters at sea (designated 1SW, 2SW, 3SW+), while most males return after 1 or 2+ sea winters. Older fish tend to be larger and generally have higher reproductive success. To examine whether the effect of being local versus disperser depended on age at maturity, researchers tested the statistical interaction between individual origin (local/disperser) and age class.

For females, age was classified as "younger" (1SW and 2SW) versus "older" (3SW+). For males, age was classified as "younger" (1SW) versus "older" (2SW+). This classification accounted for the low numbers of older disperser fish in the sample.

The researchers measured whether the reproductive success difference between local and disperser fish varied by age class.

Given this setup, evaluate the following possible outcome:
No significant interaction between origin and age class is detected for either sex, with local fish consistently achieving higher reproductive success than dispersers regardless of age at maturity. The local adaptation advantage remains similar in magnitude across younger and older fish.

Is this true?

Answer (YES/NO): NO